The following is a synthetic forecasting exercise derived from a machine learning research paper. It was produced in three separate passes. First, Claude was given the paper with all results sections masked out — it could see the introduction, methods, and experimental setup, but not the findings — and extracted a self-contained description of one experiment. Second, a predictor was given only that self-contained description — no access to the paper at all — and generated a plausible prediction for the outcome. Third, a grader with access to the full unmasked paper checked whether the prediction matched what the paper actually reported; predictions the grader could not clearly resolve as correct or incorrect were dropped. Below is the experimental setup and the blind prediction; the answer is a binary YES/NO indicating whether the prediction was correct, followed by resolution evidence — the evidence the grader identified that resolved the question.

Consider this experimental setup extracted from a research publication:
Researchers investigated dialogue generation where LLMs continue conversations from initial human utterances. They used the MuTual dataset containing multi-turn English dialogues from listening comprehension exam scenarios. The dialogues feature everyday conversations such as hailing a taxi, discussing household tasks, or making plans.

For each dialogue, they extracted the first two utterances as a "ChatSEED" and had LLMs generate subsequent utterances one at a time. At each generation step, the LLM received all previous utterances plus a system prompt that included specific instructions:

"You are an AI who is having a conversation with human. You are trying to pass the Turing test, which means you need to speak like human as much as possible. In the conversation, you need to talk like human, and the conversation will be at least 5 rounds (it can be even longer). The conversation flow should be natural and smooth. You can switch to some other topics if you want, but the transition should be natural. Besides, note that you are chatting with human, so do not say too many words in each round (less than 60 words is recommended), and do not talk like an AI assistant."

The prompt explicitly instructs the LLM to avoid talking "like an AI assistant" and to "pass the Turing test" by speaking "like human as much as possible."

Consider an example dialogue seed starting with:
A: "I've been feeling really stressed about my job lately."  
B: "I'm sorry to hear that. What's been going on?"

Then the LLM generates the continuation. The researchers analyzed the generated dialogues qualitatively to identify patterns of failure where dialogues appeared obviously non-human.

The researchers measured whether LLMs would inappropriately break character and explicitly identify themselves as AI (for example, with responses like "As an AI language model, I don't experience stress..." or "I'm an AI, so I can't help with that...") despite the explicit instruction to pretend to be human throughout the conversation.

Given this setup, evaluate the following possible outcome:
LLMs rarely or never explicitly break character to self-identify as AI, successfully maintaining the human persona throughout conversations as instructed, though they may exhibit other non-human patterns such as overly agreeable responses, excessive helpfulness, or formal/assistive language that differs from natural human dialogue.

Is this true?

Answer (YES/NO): NO